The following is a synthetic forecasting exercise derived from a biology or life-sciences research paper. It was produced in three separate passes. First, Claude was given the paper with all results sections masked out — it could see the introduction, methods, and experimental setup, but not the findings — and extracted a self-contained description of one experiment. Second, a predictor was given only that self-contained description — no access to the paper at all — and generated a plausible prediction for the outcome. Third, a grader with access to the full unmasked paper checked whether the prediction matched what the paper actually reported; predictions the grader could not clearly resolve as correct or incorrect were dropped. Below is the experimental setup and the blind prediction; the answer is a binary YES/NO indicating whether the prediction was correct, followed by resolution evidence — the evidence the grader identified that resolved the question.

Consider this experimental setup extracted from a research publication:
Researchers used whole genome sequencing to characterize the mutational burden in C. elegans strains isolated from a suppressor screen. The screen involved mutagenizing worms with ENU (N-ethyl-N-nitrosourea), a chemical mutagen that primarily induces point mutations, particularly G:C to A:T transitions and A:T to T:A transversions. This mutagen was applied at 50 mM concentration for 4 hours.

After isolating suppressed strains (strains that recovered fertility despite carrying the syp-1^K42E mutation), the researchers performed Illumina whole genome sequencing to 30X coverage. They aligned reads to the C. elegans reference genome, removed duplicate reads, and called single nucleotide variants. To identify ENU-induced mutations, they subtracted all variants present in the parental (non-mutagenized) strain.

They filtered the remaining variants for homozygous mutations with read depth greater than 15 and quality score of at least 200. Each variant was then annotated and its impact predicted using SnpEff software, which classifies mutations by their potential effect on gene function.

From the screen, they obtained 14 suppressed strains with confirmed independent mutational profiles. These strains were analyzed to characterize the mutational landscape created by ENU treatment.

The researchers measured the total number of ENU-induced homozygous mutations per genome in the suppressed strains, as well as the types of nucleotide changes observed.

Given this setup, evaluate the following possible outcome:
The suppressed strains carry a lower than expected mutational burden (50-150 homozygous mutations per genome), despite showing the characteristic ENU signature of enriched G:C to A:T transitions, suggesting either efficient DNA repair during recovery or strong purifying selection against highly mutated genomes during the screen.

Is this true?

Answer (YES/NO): NO